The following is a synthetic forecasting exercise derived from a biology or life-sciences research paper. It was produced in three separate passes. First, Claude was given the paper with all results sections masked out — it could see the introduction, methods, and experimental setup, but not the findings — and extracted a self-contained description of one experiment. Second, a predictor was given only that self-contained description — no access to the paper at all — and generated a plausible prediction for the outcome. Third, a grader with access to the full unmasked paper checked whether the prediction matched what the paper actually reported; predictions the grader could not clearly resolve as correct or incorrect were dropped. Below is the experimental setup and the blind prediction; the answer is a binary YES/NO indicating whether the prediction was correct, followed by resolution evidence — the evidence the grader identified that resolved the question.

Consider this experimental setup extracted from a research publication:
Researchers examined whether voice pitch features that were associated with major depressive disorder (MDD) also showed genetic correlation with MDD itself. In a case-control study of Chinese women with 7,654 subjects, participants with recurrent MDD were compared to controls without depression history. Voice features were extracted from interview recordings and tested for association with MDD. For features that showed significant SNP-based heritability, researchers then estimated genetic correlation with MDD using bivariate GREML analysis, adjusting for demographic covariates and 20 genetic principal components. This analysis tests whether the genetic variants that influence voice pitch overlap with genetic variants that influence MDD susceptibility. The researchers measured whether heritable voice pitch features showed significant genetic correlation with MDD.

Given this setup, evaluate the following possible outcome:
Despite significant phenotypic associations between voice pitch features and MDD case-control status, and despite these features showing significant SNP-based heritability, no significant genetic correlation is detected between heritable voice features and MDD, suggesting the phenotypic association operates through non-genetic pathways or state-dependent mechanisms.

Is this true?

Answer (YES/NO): NO